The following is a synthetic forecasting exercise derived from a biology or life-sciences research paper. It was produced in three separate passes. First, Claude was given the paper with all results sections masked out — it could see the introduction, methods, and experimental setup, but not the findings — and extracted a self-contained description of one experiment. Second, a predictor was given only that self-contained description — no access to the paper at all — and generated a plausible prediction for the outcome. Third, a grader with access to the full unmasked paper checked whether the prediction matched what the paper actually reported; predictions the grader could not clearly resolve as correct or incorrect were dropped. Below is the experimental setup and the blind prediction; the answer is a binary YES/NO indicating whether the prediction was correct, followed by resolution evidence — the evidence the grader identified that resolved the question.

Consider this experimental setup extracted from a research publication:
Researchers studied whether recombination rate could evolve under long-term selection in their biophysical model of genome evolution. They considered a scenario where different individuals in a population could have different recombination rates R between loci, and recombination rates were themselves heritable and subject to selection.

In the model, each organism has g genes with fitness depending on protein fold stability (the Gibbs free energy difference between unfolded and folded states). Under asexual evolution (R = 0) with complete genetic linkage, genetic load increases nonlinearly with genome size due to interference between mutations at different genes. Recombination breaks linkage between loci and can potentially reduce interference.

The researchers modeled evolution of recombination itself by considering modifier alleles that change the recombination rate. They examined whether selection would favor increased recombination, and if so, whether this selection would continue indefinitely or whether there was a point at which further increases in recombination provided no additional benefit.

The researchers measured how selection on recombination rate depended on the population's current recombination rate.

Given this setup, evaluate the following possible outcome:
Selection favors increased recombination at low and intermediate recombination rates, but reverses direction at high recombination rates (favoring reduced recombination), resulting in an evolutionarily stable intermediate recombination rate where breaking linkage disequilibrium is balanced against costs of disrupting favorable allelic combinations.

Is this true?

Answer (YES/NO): NO